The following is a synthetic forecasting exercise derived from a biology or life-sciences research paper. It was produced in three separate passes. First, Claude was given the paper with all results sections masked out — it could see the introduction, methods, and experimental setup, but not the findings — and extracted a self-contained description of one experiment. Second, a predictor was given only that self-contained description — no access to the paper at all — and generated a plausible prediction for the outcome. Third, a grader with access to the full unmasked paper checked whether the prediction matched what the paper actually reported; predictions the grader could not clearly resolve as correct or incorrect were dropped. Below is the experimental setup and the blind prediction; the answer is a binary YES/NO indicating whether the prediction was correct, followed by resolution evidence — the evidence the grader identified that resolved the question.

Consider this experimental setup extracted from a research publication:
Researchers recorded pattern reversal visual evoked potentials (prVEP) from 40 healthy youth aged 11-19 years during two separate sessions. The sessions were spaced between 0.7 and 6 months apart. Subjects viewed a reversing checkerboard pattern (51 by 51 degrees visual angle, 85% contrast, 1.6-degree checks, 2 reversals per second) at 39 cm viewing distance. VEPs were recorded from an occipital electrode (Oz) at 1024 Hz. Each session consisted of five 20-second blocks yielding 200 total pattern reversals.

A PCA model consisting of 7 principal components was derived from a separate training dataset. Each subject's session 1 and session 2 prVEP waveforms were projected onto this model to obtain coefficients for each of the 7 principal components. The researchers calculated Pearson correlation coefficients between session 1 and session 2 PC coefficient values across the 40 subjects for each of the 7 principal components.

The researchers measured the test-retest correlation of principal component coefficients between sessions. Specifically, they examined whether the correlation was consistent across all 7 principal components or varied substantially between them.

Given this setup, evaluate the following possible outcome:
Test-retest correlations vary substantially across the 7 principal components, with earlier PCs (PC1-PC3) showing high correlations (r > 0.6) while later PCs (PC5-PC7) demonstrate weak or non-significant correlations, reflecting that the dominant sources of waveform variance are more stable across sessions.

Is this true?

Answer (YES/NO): NO